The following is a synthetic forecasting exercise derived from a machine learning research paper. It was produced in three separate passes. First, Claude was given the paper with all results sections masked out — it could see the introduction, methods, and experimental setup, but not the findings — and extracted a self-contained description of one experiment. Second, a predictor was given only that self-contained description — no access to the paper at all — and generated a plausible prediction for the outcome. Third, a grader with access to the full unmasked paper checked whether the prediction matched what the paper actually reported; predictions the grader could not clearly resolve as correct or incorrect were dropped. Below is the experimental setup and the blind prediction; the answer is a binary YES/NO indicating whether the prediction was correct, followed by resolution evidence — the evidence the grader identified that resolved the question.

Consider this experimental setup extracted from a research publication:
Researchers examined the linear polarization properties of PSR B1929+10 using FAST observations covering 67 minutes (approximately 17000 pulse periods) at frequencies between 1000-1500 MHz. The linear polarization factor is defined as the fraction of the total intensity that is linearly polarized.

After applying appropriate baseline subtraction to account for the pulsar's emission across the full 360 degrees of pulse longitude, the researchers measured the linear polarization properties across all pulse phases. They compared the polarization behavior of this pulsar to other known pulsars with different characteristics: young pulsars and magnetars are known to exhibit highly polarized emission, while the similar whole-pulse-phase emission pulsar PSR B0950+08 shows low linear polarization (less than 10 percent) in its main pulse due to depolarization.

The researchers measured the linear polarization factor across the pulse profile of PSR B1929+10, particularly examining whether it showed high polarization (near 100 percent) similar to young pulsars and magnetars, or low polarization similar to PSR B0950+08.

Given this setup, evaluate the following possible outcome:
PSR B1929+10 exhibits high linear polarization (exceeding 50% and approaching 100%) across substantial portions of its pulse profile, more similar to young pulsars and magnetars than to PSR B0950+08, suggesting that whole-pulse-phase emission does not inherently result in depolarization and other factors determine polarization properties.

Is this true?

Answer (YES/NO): YES